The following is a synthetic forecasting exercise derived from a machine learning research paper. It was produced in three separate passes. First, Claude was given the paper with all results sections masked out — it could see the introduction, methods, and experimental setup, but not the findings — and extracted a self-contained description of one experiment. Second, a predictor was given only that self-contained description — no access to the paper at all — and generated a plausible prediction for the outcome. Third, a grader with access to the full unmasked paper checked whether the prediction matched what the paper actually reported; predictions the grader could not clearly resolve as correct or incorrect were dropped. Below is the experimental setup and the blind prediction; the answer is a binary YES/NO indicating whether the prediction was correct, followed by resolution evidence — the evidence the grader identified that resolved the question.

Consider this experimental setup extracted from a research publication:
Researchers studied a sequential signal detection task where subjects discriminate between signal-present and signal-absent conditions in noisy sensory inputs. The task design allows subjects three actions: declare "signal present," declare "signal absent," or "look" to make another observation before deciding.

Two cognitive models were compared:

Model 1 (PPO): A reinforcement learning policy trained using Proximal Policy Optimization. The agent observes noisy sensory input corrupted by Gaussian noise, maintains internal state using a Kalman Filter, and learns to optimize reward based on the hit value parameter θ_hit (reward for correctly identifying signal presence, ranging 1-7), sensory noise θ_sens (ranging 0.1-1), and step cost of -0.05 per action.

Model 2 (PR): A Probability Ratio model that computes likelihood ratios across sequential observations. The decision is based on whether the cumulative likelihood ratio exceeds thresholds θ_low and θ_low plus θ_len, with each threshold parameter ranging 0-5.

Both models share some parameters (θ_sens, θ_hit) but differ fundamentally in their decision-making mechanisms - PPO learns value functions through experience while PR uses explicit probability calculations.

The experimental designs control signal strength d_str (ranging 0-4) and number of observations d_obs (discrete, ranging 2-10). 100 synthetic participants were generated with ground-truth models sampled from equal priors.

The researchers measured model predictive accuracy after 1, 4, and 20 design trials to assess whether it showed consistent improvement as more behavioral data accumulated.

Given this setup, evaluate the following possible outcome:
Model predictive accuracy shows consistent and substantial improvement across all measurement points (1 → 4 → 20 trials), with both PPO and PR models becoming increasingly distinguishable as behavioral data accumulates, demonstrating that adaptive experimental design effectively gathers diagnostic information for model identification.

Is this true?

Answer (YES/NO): NO